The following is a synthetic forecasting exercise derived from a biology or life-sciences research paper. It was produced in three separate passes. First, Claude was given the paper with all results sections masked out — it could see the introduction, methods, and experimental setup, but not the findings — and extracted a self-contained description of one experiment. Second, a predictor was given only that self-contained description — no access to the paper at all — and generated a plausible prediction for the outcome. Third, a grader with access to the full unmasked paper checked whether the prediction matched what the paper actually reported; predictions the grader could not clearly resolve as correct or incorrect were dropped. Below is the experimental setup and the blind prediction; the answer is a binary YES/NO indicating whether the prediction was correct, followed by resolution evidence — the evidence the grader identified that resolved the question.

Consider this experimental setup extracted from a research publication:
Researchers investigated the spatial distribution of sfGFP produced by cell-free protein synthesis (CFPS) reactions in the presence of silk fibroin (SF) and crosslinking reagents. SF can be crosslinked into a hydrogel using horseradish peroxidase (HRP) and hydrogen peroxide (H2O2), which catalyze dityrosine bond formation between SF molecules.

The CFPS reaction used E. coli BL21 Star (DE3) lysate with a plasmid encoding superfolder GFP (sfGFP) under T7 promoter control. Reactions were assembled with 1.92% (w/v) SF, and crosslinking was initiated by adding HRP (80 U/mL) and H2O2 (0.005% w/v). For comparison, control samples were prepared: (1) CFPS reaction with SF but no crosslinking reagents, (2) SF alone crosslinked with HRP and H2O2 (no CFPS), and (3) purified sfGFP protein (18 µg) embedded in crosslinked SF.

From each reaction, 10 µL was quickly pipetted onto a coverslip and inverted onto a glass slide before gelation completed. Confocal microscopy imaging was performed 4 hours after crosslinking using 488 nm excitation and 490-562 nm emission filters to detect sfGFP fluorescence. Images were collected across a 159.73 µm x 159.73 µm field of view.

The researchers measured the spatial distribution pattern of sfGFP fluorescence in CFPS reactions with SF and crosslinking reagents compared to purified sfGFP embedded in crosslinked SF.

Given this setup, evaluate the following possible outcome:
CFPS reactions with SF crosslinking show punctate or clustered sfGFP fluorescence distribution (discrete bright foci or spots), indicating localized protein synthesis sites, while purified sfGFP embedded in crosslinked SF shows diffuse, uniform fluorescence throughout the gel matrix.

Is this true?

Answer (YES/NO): YES